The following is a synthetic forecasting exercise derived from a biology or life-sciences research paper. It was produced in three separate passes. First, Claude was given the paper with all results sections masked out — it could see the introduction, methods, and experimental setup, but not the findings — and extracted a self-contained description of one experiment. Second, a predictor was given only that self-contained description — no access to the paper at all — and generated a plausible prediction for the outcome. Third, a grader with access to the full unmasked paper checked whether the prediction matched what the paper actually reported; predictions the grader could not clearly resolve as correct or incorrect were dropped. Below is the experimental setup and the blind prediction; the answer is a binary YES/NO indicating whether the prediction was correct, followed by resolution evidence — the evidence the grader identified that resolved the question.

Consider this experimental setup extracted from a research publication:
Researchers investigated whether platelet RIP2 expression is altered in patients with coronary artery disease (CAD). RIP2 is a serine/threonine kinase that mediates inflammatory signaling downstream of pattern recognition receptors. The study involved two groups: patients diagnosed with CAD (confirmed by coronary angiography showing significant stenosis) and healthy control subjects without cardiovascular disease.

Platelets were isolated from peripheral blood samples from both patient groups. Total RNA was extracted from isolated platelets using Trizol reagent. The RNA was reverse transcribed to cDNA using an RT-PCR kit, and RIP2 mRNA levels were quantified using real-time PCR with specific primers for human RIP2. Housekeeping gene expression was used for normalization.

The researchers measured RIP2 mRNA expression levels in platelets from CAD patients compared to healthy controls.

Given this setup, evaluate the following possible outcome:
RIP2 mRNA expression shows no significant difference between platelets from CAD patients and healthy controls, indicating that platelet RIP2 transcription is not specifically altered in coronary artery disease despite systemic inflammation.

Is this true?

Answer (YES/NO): YES